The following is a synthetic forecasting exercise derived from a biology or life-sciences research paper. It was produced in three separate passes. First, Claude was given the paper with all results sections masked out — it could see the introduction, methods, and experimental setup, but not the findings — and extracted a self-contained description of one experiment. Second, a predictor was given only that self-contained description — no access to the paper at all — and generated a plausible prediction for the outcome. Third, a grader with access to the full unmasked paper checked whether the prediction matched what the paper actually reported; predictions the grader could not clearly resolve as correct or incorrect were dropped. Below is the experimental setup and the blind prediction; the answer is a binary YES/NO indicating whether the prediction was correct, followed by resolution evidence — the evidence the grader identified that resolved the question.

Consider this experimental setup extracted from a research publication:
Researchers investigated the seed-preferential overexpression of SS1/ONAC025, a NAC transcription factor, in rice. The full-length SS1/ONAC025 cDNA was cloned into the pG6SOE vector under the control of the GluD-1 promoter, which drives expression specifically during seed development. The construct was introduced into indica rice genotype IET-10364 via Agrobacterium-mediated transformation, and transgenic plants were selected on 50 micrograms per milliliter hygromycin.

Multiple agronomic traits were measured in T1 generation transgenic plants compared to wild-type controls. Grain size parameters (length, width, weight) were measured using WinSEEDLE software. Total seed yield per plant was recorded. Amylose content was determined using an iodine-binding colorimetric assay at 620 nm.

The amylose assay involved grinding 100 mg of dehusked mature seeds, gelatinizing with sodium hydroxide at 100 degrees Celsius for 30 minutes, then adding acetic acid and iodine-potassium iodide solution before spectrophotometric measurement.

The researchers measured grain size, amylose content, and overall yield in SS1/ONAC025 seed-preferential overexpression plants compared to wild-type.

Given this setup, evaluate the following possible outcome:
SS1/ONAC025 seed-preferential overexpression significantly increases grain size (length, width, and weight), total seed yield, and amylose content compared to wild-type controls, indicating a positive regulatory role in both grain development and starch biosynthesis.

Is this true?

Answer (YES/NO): NO